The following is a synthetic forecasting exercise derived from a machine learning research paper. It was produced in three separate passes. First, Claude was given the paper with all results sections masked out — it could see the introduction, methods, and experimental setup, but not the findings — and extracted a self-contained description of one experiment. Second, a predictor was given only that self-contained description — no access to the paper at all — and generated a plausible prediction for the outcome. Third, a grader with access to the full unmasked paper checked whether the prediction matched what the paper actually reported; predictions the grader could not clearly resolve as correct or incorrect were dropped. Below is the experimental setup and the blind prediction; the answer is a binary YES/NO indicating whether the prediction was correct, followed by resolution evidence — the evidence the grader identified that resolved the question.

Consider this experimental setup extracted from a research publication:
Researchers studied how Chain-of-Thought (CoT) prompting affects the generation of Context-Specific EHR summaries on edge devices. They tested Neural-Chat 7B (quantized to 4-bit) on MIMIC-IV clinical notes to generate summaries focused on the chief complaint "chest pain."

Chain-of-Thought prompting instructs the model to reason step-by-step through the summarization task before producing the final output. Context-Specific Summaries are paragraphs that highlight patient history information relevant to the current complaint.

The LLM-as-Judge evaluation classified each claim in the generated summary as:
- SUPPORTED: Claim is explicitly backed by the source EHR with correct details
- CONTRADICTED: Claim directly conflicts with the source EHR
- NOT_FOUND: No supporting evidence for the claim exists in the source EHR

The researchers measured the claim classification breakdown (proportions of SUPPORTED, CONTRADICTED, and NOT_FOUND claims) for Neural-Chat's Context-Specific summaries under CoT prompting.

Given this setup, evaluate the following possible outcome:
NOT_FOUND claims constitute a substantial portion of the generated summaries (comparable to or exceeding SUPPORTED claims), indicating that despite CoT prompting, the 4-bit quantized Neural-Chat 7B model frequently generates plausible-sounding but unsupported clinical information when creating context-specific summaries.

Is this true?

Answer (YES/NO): NO